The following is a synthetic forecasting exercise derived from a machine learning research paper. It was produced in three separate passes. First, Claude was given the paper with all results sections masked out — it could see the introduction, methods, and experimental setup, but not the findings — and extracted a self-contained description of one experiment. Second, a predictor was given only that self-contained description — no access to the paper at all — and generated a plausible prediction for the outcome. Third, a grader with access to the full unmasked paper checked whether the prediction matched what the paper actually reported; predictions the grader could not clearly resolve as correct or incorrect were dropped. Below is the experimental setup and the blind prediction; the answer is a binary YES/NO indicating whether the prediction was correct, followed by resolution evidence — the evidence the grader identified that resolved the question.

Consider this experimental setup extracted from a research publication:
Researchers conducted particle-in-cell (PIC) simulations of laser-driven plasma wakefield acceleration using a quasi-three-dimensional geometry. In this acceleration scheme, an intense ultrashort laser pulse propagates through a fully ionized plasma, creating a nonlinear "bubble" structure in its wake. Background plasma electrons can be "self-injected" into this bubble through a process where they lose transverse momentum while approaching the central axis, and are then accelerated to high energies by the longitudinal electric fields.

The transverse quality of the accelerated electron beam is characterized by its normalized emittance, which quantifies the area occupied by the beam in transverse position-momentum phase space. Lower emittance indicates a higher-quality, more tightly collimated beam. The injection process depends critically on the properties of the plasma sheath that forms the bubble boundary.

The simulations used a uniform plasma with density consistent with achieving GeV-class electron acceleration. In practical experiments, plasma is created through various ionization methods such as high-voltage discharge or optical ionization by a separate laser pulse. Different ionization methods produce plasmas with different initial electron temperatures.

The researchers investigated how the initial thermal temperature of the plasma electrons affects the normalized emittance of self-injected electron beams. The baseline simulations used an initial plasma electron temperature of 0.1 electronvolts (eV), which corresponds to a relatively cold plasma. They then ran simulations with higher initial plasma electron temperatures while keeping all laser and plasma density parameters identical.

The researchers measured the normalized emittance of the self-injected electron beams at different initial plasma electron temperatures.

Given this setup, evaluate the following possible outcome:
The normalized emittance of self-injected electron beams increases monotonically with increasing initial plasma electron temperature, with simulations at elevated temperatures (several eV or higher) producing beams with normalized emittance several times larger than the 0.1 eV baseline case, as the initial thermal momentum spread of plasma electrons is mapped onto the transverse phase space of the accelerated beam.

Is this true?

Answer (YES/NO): NO